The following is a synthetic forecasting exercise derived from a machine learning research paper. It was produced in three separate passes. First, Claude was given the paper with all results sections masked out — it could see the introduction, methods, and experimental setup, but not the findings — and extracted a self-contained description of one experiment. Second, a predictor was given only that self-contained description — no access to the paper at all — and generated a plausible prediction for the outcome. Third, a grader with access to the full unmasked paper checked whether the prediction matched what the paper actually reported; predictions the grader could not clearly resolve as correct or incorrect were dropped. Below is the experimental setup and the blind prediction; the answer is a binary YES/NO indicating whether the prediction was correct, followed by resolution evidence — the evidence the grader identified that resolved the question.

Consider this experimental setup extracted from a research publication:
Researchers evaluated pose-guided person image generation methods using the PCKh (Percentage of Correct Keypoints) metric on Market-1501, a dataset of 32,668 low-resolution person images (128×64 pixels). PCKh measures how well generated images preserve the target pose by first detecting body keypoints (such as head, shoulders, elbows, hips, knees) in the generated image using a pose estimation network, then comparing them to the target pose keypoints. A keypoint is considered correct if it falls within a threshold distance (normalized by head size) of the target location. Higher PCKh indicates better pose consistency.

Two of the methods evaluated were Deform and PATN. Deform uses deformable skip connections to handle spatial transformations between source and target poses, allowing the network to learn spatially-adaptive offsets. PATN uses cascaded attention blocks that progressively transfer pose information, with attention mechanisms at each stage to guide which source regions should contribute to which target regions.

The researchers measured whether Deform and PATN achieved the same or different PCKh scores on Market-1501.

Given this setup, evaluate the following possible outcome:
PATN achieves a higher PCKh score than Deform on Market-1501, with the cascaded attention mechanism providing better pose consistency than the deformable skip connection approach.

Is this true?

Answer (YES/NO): NO